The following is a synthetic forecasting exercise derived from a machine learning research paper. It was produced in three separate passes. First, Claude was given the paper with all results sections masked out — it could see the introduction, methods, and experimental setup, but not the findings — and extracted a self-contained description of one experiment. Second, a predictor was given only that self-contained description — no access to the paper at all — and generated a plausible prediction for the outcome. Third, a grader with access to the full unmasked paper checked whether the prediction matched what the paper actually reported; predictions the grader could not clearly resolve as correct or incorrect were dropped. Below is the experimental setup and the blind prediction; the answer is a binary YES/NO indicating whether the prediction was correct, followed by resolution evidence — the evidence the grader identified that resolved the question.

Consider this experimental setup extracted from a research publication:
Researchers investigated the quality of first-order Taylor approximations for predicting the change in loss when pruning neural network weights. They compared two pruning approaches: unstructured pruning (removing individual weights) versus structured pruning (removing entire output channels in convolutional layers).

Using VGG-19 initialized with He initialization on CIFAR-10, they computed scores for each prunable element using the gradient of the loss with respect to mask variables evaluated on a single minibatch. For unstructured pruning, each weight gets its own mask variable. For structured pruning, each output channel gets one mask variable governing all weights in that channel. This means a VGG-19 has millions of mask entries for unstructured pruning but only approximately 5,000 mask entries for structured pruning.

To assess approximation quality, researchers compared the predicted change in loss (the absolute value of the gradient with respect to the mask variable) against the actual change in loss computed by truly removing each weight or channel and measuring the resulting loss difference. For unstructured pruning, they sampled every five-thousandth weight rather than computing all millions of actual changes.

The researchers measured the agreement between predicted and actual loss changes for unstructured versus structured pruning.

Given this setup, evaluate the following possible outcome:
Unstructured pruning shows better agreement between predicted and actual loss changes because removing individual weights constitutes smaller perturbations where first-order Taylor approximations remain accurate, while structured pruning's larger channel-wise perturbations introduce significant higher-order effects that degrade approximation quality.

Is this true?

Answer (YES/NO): YES